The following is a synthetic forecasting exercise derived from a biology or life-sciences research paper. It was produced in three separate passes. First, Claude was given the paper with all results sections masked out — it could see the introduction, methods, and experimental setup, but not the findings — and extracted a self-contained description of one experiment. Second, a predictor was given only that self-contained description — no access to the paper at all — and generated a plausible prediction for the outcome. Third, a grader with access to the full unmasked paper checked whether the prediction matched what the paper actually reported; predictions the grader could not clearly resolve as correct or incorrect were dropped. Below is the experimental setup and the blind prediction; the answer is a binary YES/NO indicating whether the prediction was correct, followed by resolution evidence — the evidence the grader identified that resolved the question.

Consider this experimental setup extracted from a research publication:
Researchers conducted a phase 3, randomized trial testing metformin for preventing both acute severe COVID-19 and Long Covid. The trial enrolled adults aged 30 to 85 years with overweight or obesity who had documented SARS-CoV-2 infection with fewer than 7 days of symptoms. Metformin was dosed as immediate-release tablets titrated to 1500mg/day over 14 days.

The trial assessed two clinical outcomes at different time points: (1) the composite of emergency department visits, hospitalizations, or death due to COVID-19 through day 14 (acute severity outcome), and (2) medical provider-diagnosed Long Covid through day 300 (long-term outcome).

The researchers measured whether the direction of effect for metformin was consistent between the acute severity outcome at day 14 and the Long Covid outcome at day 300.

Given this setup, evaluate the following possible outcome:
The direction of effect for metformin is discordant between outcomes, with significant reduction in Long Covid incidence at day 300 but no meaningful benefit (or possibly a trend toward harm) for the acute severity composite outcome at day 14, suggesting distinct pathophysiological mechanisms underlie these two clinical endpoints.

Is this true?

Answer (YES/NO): NO